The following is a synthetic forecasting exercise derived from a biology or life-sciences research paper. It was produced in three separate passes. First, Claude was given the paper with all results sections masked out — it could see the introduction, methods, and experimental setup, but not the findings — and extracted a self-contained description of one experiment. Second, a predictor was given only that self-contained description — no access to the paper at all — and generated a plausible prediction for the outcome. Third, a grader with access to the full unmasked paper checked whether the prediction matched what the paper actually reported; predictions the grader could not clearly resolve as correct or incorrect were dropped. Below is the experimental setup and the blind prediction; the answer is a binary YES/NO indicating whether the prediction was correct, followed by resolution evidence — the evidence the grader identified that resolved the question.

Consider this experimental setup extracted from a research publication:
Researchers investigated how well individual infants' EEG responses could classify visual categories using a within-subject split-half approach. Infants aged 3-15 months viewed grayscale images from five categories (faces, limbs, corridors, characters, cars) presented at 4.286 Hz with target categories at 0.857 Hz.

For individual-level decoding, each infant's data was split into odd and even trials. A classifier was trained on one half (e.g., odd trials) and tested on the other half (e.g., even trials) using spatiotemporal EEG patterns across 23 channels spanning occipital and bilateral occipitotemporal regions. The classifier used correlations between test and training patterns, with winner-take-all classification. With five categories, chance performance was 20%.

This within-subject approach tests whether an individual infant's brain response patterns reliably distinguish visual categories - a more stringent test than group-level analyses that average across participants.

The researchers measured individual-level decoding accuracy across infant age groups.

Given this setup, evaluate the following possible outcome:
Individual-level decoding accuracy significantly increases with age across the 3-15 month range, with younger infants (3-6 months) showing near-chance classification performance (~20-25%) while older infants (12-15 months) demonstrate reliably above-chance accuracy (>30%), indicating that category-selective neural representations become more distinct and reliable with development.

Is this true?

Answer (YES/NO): NO